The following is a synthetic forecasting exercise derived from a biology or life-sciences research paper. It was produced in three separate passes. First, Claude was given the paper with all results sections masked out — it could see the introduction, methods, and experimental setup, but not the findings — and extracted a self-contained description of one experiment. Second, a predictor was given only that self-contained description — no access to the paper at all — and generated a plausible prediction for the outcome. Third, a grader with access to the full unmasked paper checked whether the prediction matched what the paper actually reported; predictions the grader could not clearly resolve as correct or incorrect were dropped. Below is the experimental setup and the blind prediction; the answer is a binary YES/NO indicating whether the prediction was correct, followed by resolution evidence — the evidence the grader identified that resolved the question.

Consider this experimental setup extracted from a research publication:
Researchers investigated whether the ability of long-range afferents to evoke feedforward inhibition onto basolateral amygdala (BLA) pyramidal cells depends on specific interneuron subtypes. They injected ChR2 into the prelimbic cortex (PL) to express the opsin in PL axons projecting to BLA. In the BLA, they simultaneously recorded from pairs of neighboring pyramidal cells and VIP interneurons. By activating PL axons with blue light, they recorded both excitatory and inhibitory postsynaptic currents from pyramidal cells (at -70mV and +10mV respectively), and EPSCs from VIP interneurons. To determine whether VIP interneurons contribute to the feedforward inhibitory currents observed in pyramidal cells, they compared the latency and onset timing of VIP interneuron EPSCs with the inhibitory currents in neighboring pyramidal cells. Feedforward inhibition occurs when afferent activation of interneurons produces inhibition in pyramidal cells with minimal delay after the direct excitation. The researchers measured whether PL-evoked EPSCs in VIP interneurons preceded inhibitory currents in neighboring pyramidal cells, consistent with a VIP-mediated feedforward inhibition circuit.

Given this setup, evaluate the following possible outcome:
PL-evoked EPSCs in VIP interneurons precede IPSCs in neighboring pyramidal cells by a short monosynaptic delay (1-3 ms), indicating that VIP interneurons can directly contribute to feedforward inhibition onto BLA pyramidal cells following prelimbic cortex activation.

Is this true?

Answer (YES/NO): NO